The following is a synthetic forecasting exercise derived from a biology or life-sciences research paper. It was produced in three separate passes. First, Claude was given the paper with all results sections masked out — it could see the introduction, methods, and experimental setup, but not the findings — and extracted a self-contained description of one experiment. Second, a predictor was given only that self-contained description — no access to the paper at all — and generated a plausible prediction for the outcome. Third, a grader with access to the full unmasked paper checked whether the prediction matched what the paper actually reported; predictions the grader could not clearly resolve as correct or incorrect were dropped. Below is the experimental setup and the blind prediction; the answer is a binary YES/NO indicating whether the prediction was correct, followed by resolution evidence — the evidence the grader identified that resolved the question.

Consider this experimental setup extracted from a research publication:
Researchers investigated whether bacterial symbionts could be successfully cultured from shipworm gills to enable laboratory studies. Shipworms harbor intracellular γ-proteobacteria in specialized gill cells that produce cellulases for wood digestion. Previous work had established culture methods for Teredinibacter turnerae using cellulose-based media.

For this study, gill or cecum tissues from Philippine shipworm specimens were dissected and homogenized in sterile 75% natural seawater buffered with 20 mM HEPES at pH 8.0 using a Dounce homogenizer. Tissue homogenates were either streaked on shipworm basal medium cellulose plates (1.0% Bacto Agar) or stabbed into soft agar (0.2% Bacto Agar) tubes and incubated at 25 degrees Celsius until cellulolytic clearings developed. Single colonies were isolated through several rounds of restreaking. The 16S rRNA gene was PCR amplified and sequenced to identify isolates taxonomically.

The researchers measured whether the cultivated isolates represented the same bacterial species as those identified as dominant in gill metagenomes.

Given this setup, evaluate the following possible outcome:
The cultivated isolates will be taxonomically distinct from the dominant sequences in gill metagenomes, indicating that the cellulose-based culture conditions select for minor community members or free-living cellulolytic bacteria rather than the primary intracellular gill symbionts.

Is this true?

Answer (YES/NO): NO